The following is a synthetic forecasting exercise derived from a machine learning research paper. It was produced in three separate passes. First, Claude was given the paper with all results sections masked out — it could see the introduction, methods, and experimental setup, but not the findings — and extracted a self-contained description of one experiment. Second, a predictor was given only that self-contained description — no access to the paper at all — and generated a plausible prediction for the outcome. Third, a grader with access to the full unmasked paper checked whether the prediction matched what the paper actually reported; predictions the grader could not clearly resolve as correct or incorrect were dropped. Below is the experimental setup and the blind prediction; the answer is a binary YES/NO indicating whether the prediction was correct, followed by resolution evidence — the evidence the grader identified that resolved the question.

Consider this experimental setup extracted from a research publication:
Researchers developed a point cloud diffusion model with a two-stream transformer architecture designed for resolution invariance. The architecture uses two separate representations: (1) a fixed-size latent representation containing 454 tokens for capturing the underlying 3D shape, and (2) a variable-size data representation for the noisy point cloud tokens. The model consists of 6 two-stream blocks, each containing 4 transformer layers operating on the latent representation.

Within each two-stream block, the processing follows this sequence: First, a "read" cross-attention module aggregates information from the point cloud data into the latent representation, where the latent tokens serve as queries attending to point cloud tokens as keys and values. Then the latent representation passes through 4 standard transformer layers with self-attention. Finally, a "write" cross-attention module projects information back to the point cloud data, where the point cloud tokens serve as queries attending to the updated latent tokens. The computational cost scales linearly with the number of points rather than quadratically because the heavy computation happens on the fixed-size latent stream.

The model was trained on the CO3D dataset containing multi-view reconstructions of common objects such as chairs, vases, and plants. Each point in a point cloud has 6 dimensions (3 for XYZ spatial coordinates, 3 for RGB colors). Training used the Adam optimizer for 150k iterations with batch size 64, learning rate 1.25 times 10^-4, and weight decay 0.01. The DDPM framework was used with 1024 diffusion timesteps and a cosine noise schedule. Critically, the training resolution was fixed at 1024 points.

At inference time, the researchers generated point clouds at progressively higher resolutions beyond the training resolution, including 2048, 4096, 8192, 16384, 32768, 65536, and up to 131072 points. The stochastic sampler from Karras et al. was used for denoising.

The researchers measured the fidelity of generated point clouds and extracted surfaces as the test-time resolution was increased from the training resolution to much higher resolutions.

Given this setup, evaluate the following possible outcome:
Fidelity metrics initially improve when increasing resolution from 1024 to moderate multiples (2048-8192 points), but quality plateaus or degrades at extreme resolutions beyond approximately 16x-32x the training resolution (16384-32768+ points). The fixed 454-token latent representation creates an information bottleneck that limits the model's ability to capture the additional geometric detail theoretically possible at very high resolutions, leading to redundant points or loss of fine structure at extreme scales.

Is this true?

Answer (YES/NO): NO